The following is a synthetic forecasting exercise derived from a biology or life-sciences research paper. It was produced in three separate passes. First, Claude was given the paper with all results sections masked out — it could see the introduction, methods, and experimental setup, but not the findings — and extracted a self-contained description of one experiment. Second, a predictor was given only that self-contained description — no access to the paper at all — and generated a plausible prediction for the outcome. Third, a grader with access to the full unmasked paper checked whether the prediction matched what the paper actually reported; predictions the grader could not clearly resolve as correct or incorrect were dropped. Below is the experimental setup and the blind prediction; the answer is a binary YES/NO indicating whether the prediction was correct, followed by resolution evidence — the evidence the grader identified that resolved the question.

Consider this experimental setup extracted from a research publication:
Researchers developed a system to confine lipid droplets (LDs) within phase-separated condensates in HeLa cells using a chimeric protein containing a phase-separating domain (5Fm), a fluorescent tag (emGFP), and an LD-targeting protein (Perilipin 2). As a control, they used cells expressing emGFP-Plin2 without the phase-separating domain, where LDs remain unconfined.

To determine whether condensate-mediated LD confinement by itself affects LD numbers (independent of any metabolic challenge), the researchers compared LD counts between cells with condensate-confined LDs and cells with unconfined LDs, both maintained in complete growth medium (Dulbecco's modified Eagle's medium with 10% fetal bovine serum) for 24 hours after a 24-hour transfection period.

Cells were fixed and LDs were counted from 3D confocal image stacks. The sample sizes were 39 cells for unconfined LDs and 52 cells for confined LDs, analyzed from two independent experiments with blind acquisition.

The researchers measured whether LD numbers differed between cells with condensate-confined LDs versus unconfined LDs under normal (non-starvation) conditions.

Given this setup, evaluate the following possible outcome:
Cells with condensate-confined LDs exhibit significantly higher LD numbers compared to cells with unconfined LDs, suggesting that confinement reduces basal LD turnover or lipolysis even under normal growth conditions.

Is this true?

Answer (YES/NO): NO